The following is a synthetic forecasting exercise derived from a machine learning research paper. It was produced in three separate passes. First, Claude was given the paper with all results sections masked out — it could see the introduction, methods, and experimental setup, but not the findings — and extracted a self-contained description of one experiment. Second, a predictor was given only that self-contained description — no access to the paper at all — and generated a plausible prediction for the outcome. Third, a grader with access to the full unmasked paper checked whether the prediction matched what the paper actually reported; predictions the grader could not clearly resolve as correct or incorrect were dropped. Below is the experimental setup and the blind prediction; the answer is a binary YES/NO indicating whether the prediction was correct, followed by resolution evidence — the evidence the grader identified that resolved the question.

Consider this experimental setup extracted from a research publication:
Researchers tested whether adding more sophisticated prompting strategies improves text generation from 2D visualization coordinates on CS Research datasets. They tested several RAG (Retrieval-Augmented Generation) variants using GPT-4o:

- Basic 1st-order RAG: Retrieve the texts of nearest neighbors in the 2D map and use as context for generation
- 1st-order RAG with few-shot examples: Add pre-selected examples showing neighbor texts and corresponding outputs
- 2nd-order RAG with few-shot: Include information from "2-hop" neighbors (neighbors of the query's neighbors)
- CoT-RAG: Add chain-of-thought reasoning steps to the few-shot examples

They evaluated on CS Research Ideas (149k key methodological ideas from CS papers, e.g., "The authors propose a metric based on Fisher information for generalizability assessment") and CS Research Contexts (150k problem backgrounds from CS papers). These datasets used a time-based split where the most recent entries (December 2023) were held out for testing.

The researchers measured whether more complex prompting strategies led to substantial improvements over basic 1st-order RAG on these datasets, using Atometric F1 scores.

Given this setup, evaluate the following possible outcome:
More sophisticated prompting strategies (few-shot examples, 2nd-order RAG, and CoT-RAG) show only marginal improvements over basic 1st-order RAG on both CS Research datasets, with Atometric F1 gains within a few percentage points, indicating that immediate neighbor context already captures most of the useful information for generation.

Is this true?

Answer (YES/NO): YES